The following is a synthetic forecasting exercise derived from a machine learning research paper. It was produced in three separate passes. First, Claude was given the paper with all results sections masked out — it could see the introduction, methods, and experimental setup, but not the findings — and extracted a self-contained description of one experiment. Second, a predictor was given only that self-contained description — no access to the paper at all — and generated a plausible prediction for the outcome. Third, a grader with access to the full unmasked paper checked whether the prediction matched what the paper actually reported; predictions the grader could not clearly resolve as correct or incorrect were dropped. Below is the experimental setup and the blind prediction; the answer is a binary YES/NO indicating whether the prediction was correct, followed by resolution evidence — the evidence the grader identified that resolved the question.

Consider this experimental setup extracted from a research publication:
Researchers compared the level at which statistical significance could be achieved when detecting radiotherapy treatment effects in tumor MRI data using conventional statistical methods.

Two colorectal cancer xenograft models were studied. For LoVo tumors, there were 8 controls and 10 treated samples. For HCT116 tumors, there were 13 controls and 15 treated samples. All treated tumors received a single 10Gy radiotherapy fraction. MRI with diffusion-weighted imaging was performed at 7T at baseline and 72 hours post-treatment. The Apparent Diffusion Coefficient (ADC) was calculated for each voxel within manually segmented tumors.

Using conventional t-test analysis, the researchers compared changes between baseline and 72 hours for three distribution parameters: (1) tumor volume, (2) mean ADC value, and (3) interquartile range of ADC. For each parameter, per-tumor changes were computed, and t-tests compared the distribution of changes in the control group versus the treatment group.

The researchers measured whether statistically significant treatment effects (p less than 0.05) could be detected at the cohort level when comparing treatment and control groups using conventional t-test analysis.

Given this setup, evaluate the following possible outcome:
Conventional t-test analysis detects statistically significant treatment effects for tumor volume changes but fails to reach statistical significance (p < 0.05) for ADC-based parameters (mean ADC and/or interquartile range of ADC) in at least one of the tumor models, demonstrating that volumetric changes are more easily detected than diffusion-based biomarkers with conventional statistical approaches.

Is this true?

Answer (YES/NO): NO